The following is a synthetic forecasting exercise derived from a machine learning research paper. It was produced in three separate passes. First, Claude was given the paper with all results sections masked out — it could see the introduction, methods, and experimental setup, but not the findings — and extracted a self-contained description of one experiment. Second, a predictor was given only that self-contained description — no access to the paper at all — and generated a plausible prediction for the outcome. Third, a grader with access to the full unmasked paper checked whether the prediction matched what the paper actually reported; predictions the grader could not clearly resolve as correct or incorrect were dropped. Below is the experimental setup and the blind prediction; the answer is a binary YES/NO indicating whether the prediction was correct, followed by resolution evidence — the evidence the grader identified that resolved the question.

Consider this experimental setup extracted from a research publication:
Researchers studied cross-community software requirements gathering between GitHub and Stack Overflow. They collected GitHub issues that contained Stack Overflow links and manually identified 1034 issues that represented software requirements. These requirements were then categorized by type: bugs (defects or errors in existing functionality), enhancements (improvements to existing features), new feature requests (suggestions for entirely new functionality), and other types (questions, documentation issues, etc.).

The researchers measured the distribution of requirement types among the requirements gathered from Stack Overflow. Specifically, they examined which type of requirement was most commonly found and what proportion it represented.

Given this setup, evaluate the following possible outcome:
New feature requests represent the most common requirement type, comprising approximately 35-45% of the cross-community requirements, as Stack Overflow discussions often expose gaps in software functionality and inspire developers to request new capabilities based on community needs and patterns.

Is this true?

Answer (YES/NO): NO